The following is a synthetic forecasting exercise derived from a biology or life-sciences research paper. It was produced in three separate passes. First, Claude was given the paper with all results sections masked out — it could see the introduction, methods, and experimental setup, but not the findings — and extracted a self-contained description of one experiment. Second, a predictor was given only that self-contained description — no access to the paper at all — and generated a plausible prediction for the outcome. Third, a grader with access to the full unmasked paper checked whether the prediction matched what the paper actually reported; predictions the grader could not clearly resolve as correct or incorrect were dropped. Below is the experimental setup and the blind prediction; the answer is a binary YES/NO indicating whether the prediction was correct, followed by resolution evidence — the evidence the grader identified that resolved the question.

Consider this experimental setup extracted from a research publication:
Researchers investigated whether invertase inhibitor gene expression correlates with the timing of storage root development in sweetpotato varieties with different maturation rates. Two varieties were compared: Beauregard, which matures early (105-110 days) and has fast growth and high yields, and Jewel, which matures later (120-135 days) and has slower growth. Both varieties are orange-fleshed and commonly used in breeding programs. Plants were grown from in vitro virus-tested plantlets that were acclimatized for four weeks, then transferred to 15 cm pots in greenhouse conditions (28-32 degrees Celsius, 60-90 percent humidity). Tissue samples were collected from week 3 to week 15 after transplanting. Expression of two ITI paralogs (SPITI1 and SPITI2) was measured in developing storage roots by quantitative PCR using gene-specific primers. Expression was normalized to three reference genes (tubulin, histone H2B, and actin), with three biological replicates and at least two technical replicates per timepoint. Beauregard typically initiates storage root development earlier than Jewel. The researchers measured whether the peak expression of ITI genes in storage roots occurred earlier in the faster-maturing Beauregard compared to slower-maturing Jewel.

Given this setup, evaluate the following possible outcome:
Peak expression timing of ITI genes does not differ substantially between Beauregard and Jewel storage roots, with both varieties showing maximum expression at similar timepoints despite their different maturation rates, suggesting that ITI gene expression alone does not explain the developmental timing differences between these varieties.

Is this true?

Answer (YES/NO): NO